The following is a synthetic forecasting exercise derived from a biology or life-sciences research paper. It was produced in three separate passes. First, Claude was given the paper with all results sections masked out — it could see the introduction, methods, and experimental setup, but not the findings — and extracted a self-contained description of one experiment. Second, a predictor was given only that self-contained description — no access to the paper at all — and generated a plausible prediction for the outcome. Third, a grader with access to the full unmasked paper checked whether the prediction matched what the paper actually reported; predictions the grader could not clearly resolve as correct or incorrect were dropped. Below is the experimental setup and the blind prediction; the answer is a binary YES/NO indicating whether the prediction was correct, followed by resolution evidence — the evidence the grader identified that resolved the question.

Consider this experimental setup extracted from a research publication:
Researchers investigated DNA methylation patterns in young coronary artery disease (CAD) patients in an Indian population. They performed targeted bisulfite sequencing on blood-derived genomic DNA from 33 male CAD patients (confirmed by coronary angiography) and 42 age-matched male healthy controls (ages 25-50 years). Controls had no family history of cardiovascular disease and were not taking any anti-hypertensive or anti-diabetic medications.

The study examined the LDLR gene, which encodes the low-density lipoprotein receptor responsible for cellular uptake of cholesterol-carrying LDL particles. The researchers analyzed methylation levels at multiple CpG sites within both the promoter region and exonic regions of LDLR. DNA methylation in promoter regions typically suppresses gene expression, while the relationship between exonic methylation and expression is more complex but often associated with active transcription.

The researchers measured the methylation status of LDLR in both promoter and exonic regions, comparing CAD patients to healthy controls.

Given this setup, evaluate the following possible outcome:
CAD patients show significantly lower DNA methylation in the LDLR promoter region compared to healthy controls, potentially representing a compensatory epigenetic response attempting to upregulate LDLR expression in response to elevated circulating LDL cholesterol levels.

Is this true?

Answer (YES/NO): YES